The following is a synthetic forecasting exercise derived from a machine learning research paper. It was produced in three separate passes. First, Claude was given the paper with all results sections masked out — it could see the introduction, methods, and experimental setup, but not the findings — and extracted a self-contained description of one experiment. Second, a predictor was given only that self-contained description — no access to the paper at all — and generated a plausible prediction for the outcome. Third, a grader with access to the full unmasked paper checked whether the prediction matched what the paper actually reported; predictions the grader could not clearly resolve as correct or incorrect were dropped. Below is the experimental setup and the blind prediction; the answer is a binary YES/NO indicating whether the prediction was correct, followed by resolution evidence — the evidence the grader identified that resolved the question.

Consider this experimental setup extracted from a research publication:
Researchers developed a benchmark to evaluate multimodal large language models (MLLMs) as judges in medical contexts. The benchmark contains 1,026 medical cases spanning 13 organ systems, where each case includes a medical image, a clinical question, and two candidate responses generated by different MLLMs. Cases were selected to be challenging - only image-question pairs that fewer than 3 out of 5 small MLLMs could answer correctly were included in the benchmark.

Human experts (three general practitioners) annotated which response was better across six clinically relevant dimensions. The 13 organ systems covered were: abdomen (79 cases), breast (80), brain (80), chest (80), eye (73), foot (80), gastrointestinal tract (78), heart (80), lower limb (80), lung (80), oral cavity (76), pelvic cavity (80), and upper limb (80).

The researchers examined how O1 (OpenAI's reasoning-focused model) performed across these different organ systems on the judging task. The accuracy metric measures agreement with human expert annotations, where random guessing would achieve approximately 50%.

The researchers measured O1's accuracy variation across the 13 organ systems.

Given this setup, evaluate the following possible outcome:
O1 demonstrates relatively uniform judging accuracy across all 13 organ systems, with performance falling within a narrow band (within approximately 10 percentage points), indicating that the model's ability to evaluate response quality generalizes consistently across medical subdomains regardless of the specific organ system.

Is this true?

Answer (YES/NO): YES